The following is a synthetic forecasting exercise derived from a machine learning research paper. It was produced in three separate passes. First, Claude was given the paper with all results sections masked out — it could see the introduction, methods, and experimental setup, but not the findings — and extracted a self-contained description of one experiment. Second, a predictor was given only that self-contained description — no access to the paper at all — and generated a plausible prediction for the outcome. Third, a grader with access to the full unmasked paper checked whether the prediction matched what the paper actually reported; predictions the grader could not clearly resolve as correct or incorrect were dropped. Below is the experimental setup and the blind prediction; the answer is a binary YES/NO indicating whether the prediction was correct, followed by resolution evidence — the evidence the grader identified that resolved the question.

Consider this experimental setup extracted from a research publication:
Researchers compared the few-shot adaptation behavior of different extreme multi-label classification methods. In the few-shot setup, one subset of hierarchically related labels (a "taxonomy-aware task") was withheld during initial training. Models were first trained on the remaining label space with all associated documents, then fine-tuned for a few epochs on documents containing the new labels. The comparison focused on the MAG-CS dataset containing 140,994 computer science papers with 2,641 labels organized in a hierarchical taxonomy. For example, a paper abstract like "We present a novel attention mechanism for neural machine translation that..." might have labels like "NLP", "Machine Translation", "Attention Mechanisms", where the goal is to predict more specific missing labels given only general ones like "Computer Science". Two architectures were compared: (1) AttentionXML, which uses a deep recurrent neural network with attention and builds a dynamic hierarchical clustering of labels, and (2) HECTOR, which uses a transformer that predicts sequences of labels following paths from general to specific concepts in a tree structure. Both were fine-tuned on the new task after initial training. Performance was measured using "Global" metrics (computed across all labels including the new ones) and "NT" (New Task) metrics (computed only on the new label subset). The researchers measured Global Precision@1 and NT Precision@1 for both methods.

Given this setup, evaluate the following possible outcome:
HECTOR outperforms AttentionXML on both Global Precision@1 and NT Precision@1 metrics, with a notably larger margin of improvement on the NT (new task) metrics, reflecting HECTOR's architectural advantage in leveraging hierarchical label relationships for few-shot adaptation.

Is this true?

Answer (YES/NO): NO